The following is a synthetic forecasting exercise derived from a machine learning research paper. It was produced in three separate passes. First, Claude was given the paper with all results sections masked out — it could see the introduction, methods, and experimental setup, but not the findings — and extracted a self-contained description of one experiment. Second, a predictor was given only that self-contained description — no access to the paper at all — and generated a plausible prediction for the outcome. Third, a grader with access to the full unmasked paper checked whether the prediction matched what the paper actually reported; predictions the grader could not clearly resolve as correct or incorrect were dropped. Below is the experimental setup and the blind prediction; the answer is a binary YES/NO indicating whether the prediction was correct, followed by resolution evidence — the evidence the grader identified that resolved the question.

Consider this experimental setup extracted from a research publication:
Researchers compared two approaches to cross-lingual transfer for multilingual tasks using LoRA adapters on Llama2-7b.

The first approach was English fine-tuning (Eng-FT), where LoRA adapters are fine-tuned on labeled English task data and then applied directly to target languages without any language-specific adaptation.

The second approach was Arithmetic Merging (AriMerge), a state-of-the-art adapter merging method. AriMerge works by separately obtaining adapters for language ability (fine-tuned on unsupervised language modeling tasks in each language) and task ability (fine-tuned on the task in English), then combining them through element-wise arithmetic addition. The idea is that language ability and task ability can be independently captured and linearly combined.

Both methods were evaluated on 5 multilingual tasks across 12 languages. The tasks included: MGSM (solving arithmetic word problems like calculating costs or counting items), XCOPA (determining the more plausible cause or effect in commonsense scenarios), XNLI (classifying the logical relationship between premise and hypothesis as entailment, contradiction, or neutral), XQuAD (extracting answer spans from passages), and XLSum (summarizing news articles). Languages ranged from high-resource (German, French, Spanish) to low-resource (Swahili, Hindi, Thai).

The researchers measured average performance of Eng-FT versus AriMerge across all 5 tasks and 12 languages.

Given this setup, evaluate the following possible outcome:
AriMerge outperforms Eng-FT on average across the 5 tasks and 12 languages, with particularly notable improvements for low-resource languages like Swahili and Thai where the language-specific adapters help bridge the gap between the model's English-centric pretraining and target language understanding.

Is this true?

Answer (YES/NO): NO